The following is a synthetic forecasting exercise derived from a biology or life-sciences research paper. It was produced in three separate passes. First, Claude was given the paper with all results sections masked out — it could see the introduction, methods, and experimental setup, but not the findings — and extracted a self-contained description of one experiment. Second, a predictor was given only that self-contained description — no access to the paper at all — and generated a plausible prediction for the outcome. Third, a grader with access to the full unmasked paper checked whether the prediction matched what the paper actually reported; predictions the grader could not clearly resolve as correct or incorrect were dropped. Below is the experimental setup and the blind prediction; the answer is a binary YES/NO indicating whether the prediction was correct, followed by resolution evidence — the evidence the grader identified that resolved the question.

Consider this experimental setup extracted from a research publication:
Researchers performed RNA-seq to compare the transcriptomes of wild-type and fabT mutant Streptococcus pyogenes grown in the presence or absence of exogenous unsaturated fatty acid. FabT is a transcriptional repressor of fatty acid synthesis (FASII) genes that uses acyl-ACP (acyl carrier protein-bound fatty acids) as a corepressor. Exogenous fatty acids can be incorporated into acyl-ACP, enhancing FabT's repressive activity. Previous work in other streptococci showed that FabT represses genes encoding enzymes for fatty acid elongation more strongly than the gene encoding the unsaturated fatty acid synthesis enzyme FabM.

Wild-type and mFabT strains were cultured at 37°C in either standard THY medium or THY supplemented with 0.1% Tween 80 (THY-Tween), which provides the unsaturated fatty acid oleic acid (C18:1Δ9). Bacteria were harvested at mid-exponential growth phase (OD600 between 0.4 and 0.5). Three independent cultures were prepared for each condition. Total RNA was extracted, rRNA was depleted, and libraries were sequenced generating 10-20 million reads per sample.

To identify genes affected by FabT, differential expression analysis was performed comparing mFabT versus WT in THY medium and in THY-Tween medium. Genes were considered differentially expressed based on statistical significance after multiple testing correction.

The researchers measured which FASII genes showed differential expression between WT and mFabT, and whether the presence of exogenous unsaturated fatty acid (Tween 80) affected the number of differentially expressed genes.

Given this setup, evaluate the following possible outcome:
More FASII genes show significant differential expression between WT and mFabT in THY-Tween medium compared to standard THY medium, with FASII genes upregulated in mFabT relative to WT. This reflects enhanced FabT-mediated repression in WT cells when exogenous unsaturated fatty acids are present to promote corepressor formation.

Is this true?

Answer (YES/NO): YES